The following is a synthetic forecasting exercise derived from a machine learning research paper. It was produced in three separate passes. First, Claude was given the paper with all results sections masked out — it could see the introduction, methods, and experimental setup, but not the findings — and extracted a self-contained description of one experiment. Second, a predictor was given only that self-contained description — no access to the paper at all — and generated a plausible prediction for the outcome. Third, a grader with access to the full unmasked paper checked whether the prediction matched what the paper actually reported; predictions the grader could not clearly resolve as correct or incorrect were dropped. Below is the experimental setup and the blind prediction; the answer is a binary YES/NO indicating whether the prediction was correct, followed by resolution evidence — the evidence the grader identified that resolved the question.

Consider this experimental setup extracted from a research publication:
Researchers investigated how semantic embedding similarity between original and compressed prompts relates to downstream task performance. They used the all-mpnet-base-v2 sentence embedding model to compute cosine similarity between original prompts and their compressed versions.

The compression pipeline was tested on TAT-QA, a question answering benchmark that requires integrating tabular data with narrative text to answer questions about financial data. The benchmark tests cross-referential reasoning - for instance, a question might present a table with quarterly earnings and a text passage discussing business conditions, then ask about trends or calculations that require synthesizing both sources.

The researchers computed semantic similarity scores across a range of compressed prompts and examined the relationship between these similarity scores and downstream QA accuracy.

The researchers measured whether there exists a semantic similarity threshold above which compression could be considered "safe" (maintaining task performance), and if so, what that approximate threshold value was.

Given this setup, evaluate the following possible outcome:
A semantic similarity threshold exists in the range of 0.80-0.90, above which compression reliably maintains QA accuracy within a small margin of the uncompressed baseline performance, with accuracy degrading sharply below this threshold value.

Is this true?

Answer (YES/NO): NO